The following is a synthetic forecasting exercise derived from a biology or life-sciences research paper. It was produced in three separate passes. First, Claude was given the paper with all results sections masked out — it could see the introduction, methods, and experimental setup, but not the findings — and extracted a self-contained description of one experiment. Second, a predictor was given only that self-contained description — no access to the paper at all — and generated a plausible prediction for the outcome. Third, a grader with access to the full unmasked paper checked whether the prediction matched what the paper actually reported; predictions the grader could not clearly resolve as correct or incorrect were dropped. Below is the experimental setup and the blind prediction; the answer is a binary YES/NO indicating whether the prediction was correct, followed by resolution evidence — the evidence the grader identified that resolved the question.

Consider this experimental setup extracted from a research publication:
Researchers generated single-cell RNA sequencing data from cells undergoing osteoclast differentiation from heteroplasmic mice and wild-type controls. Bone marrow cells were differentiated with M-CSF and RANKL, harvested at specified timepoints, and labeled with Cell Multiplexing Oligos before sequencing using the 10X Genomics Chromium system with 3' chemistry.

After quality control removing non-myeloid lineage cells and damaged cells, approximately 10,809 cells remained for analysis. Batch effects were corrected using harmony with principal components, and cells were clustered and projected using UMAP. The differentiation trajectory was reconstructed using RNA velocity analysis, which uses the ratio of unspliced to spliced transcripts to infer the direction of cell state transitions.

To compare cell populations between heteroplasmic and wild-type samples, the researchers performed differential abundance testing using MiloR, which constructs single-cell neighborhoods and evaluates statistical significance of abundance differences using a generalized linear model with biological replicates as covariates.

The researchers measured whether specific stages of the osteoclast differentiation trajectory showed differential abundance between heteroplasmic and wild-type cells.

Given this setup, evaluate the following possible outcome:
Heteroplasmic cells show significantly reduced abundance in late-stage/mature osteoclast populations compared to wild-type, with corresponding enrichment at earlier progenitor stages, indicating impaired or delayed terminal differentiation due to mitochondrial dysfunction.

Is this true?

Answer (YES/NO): YES